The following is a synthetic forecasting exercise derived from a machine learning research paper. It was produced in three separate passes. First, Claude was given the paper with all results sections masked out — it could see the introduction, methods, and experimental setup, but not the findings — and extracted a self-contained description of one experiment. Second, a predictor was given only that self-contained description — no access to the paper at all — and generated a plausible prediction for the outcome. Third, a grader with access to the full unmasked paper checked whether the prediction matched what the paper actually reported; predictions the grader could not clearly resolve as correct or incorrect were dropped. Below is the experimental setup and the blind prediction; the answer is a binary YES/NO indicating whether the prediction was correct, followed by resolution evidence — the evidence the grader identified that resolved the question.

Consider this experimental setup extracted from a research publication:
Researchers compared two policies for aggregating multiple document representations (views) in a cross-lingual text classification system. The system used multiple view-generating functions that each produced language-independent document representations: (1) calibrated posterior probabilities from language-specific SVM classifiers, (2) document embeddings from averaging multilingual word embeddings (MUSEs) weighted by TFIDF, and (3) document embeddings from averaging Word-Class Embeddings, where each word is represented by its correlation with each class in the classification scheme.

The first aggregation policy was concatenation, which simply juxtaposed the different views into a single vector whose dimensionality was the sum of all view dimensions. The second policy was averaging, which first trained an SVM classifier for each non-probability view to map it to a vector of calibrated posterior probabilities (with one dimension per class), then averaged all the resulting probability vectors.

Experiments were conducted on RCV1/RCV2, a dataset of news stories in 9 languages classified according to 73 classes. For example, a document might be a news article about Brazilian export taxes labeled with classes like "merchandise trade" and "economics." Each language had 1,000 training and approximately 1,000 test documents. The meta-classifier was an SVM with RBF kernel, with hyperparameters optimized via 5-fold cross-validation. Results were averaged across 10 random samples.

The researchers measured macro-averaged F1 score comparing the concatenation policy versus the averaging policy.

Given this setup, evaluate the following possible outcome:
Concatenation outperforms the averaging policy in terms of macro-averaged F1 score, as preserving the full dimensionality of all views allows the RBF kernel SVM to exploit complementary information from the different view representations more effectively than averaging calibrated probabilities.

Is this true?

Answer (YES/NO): NO